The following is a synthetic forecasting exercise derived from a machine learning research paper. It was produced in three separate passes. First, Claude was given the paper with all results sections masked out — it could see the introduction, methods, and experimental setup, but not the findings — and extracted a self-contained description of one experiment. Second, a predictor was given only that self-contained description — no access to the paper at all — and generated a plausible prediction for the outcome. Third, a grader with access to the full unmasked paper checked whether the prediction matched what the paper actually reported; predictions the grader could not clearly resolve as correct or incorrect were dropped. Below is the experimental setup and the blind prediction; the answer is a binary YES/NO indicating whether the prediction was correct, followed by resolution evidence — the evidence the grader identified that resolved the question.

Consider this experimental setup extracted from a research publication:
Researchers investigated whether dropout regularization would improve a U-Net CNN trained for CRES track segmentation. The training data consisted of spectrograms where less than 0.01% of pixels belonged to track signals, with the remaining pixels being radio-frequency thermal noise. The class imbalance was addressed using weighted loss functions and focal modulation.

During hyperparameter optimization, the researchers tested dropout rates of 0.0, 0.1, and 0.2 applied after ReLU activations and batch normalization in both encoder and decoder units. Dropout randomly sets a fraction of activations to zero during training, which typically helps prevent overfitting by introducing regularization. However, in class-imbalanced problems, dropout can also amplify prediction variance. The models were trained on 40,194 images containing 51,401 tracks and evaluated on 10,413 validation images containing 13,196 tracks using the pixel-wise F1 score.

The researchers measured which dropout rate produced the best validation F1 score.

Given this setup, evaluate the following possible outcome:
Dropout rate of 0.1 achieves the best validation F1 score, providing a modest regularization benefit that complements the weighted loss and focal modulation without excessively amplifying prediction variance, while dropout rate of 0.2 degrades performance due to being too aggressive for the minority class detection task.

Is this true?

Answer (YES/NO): NO